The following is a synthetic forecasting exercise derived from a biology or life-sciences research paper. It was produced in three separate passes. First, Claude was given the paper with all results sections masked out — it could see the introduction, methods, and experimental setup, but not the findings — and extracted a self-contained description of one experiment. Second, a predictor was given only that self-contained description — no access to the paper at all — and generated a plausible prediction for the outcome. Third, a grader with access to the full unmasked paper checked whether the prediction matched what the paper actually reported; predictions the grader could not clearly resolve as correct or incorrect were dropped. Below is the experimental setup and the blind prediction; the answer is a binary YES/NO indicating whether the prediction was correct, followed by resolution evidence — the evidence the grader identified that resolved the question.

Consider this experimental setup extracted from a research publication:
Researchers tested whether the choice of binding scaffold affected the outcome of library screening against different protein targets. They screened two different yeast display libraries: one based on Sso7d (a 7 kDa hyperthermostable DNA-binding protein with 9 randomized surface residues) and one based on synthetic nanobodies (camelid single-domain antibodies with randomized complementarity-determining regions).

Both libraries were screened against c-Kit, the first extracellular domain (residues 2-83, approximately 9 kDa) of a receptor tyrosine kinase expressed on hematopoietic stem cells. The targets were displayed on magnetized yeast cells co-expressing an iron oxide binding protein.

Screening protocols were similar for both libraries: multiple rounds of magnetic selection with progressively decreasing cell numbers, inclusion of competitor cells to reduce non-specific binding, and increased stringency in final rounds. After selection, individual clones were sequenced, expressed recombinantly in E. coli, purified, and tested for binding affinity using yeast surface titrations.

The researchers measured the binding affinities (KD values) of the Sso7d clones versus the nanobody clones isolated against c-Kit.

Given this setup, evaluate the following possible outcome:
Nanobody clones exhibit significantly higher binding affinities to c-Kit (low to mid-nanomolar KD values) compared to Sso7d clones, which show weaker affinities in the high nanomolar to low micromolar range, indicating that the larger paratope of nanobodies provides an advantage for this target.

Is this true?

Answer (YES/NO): NO